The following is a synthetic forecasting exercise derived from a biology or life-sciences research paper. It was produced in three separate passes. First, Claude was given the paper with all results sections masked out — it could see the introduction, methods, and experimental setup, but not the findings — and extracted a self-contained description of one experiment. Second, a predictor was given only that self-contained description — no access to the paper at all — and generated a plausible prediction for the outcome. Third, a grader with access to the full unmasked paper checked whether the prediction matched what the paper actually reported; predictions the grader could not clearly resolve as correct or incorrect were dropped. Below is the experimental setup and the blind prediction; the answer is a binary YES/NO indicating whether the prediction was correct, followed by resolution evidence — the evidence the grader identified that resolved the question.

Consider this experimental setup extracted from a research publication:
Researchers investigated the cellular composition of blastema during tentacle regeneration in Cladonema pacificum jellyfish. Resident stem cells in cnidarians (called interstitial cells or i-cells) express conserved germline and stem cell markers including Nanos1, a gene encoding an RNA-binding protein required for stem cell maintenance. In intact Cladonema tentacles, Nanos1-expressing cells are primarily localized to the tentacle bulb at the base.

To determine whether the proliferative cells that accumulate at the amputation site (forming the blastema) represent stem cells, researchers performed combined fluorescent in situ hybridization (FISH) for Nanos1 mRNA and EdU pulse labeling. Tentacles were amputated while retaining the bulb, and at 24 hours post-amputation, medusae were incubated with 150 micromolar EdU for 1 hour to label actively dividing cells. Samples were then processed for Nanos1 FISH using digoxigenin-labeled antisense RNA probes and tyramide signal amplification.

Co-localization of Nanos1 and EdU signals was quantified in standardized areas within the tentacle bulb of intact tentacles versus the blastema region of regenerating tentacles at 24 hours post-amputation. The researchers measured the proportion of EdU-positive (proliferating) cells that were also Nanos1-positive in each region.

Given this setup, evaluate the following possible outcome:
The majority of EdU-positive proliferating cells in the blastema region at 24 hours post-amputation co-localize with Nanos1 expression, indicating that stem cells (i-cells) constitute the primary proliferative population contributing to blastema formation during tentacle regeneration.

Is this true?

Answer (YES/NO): NO